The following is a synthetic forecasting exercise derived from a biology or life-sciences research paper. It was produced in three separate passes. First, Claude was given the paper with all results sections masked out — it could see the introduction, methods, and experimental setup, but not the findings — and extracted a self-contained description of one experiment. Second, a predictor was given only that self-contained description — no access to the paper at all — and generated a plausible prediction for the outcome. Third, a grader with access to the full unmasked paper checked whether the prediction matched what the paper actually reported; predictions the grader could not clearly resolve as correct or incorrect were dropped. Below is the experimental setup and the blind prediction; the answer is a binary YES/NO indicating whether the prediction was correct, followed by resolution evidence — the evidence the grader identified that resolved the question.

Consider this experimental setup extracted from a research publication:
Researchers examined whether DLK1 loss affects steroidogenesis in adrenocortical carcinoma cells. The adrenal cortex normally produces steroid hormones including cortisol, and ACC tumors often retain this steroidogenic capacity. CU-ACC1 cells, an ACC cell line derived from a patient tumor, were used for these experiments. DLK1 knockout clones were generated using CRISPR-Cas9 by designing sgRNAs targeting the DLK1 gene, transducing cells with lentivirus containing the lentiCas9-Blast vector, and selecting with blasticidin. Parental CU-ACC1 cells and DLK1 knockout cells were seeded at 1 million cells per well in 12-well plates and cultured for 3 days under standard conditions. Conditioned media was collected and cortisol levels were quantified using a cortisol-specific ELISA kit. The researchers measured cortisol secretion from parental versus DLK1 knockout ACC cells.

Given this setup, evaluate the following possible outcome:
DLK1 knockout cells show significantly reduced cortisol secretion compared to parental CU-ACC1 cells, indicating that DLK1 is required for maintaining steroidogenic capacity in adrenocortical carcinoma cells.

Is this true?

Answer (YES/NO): YES